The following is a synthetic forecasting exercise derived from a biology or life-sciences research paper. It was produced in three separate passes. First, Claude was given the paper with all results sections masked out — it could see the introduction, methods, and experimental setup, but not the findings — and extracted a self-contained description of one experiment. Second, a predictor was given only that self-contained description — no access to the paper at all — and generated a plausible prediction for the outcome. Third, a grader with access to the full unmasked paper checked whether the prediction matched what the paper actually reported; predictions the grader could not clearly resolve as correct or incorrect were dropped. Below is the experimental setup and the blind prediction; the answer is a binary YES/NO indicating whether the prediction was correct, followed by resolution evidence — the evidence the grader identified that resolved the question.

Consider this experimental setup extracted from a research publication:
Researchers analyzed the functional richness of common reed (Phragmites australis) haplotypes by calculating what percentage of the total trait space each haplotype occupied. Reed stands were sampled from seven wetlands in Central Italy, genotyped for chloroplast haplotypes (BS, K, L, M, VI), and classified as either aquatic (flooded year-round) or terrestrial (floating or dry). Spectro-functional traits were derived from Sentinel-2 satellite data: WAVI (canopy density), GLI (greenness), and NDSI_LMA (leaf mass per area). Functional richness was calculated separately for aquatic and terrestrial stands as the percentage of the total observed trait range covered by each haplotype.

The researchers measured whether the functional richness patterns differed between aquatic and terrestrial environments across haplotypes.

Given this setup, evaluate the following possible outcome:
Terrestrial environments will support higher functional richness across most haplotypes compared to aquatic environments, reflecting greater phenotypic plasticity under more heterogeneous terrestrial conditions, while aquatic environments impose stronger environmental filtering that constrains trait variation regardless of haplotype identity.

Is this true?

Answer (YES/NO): NO